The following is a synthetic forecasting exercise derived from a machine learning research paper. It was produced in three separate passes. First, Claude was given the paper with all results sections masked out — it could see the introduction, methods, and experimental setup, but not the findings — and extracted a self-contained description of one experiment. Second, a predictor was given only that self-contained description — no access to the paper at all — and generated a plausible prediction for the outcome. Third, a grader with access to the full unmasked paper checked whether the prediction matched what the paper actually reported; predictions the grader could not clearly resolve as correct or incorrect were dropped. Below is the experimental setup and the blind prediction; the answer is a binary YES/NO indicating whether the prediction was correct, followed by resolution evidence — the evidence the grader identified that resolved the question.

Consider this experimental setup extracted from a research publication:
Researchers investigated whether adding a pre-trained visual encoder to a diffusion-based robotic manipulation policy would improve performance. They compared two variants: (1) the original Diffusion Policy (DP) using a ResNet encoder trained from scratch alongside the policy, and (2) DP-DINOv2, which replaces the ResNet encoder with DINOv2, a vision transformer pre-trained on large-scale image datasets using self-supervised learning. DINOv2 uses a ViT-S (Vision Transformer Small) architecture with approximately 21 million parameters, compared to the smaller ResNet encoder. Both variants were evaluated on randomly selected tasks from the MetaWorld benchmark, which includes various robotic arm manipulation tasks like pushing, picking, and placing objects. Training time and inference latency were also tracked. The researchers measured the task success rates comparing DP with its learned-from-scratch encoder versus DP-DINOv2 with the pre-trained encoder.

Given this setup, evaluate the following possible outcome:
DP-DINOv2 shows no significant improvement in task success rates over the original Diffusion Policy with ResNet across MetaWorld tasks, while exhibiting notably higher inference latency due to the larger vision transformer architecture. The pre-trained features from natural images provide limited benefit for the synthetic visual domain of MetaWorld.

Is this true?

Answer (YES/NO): YES